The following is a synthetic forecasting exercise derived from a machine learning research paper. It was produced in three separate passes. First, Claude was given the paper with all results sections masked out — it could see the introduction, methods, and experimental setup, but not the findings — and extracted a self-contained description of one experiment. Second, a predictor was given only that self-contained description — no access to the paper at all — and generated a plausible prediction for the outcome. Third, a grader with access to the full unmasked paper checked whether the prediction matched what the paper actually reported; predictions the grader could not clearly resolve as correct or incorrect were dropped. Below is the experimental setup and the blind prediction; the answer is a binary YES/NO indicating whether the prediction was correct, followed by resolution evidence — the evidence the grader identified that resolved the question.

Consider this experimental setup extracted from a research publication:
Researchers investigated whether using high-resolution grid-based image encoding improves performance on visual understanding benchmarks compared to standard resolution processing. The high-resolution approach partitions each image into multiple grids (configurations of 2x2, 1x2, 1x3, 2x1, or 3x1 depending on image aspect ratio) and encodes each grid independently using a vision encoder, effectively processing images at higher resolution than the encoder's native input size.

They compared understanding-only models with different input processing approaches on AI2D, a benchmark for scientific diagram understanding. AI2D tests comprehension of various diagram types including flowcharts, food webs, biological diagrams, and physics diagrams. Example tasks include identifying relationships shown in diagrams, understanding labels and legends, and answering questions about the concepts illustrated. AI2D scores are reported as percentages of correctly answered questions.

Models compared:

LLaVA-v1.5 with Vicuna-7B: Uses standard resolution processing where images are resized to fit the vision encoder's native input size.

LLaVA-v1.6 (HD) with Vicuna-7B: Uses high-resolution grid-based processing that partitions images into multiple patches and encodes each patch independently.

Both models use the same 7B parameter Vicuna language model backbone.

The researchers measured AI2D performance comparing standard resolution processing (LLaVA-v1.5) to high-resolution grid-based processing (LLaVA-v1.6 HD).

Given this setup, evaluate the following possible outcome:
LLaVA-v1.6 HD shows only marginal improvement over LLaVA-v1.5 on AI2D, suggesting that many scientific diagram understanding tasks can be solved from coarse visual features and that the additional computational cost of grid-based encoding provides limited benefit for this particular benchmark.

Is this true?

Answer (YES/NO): NO